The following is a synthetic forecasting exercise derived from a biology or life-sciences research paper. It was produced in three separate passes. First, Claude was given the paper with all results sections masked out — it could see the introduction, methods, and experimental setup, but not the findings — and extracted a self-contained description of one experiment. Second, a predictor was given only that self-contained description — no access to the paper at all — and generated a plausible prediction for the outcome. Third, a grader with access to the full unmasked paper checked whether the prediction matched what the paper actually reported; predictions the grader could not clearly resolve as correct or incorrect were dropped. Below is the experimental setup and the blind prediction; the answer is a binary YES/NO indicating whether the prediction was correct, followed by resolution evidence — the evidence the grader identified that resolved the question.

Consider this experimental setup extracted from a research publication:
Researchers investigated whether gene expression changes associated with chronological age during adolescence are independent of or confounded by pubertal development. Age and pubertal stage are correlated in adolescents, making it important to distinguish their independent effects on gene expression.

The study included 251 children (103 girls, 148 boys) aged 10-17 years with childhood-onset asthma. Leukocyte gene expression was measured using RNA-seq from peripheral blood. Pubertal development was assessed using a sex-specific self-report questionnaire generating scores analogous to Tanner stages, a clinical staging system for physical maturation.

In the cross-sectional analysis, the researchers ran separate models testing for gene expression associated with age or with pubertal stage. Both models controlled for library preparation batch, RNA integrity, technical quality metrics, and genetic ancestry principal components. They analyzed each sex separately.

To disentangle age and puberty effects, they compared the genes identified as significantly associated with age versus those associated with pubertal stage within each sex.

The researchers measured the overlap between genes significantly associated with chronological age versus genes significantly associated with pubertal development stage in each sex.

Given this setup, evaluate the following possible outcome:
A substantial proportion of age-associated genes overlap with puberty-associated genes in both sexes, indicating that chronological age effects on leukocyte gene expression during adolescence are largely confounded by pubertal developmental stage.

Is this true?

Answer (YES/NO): NO